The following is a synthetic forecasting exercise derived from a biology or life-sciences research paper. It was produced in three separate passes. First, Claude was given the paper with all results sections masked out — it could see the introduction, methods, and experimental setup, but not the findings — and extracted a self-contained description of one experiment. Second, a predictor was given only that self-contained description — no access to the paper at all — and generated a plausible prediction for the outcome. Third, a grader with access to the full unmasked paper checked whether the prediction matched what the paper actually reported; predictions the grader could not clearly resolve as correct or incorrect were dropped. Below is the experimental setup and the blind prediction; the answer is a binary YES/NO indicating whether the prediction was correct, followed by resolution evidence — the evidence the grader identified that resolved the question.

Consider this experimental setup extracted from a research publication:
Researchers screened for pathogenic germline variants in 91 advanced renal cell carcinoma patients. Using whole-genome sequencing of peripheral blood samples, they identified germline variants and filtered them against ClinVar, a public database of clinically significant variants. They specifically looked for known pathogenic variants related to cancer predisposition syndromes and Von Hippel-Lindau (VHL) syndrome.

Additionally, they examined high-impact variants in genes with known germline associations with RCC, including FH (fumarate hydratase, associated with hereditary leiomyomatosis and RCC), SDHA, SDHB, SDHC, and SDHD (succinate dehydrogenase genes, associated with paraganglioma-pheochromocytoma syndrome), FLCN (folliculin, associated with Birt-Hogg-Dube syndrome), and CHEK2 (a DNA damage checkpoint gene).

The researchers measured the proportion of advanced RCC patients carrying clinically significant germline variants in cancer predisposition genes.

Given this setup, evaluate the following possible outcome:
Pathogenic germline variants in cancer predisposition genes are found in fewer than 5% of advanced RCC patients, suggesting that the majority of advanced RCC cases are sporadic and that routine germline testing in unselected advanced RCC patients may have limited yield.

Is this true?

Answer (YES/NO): NO